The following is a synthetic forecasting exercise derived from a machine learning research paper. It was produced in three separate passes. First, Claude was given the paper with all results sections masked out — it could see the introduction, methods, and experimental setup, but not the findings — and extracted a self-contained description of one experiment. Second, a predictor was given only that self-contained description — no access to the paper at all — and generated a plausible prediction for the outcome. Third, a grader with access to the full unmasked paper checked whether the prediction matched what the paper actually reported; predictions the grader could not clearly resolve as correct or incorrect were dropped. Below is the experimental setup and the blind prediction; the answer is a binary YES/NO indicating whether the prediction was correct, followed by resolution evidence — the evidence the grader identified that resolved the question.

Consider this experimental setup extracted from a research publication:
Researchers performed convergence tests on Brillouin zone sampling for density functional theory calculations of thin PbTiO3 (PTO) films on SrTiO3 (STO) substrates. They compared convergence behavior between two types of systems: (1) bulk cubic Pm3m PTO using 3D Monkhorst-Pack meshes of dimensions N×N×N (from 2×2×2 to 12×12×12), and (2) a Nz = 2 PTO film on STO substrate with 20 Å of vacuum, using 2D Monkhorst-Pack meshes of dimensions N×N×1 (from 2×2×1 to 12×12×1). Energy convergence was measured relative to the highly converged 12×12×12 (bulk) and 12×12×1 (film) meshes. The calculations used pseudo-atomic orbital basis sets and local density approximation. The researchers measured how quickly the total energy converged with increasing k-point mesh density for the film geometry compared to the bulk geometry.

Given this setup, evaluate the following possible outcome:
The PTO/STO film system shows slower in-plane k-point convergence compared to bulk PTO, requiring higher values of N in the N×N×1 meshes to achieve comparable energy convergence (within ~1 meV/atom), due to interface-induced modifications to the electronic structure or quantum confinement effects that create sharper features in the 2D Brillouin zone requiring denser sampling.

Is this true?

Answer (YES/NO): NO